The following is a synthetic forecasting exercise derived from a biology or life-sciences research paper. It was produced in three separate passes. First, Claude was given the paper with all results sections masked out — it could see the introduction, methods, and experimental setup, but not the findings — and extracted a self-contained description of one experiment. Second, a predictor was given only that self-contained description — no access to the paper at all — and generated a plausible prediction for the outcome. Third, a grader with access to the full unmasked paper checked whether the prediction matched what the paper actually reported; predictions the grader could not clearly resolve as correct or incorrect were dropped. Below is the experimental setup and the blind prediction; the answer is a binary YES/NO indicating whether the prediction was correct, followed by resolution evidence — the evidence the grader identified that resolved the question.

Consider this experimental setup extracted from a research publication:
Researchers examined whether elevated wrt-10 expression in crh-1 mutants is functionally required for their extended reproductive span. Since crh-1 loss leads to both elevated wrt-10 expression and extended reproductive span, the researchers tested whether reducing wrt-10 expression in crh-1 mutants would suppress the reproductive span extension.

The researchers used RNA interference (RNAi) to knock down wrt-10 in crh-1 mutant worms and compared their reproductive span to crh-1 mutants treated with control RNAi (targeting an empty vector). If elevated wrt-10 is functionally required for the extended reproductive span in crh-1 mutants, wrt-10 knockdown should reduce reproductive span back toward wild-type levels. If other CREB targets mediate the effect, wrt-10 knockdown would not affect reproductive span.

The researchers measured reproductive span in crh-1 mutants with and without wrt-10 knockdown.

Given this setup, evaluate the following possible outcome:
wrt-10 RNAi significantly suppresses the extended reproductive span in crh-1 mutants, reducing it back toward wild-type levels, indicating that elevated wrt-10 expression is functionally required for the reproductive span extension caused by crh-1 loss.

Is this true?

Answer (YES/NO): YES